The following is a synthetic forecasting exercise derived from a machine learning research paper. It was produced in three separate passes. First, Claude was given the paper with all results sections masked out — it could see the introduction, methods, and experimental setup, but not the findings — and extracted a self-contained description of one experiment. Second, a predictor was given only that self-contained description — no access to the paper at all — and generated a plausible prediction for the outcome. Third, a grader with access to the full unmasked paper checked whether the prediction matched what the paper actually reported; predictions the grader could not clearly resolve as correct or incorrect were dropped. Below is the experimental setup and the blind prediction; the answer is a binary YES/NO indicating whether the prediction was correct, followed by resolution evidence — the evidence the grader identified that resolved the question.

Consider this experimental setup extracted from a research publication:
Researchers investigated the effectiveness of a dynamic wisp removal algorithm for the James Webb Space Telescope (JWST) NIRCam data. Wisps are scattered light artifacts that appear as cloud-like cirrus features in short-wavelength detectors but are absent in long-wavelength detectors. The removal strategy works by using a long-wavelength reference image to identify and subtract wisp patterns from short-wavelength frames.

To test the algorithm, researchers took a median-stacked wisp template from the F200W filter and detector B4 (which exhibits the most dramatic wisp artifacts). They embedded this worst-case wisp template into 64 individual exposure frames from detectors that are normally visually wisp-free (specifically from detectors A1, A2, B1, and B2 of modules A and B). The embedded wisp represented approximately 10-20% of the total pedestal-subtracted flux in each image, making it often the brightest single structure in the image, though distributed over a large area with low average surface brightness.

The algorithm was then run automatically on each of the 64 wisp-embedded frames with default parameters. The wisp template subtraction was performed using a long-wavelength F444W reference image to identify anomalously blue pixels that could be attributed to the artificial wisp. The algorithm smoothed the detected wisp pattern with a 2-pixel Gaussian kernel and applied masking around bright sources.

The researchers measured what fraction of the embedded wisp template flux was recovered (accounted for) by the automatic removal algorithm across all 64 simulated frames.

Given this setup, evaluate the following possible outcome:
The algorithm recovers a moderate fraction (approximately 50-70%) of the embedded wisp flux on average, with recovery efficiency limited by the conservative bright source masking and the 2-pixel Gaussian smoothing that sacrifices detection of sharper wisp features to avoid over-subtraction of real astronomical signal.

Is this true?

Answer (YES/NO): NO